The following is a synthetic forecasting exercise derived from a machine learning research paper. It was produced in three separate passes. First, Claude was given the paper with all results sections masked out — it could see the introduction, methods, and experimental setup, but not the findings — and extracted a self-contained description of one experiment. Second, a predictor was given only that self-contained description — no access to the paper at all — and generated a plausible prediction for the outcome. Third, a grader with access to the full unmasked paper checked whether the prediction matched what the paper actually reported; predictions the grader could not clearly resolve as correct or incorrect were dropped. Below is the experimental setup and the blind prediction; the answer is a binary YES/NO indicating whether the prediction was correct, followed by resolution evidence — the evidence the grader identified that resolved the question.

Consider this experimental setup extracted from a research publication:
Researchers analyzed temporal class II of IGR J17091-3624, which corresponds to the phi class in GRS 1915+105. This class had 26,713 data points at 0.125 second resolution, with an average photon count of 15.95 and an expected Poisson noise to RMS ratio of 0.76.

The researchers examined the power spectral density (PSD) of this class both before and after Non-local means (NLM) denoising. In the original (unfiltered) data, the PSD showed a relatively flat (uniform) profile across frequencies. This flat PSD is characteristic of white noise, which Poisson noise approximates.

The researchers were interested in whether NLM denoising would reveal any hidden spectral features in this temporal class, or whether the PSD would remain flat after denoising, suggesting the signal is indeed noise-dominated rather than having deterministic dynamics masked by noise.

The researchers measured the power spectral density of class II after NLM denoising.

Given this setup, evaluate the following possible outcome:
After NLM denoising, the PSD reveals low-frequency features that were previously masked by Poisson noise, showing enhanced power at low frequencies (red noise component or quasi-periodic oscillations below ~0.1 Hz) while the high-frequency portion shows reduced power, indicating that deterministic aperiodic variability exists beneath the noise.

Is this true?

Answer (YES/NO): NO